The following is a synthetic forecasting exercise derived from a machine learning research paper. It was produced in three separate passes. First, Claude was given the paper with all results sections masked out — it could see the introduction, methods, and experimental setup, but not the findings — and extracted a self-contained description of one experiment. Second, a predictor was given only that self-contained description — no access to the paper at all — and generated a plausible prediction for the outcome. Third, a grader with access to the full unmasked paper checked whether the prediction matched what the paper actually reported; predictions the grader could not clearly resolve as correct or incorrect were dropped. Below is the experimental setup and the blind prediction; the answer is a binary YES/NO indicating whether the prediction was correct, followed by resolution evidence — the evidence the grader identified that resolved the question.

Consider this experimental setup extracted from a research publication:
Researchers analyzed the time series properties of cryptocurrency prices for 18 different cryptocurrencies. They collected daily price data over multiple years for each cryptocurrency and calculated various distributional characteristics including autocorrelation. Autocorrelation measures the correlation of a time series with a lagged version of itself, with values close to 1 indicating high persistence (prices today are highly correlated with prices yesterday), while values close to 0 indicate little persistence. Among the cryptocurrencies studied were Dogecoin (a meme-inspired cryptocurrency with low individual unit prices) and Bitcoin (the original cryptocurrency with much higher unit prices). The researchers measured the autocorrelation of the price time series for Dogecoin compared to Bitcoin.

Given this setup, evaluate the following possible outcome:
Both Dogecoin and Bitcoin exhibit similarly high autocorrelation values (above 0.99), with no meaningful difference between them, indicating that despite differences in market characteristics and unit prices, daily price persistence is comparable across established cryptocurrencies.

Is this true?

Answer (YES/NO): NO